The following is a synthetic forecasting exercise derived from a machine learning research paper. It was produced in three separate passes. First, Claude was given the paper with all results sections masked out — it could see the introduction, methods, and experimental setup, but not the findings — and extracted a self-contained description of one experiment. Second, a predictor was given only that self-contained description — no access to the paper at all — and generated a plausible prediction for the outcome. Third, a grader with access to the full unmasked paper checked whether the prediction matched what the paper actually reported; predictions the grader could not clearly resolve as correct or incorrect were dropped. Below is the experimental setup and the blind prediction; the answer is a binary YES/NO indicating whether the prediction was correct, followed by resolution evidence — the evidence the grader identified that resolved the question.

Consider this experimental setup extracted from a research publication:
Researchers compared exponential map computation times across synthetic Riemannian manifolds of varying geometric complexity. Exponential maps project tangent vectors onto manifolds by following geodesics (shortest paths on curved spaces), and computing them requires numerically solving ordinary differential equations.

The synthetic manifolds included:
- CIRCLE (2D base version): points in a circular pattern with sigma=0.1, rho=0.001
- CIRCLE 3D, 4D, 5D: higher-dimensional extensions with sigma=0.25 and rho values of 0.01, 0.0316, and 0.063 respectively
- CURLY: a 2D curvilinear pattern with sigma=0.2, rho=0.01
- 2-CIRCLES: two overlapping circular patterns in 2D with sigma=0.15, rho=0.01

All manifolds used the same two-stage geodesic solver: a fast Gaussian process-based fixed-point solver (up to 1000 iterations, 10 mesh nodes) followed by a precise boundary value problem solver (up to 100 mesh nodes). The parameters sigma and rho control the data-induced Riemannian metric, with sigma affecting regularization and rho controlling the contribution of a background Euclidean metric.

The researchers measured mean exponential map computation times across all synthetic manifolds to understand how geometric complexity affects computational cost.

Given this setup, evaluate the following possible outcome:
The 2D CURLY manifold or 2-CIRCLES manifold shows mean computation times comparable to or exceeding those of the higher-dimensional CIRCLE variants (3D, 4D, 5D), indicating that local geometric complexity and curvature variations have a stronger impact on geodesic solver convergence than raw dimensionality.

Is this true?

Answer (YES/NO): YES